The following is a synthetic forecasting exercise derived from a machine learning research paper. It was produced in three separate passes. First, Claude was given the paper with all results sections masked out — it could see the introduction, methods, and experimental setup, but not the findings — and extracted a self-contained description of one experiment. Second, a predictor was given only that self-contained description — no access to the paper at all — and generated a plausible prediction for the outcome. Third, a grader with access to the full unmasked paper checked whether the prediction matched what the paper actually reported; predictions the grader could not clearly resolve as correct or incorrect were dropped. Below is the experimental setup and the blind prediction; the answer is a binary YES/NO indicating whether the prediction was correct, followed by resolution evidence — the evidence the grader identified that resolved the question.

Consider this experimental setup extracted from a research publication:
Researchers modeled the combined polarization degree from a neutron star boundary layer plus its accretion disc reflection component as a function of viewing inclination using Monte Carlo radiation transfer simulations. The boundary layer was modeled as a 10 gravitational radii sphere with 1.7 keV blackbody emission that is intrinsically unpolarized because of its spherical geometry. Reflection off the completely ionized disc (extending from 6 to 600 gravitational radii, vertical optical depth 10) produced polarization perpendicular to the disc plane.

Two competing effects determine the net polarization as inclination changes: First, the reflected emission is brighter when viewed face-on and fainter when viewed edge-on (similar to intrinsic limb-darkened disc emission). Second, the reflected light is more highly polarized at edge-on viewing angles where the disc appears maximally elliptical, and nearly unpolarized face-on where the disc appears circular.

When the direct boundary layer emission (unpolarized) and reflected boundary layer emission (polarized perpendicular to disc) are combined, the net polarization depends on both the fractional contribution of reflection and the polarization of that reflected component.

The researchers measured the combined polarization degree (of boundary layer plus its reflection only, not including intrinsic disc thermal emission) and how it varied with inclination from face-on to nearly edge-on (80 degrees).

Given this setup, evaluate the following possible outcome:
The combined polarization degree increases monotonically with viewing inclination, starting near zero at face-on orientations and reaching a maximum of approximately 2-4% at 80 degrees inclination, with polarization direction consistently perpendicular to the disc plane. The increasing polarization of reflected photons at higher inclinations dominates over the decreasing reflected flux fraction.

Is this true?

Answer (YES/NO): YES